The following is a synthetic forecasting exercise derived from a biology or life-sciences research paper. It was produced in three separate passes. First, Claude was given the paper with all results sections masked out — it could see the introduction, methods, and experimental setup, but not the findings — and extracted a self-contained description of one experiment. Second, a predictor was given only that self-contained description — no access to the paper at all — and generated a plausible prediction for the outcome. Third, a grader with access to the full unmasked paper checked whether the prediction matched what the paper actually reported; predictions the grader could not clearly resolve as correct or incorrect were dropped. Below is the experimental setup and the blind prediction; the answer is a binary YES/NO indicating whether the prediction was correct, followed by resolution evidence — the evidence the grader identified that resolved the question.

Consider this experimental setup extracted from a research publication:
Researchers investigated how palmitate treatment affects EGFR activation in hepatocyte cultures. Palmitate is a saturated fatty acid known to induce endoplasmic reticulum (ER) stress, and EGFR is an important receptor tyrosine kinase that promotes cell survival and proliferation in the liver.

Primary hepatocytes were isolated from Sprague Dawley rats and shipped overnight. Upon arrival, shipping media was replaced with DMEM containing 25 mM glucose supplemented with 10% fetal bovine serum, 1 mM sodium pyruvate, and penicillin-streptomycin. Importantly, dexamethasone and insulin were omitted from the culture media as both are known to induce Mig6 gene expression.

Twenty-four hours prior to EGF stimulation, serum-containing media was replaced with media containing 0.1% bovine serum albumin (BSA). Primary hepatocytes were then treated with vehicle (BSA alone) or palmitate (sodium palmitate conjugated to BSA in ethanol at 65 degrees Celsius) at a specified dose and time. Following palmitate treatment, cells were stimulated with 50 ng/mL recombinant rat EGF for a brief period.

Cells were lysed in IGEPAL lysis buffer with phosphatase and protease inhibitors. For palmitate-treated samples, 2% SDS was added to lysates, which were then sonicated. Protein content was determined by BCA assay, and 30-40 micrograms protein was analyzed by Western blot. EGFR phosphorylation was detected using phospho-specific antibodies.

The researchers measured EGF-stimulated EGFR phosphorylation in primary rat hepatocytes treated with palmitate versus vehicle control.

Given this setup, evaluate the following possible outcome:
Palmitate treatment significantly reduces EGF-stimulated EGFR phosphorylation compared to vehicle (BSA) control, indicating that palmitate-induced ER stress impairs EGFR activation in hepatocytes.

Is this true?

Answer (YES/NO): YES